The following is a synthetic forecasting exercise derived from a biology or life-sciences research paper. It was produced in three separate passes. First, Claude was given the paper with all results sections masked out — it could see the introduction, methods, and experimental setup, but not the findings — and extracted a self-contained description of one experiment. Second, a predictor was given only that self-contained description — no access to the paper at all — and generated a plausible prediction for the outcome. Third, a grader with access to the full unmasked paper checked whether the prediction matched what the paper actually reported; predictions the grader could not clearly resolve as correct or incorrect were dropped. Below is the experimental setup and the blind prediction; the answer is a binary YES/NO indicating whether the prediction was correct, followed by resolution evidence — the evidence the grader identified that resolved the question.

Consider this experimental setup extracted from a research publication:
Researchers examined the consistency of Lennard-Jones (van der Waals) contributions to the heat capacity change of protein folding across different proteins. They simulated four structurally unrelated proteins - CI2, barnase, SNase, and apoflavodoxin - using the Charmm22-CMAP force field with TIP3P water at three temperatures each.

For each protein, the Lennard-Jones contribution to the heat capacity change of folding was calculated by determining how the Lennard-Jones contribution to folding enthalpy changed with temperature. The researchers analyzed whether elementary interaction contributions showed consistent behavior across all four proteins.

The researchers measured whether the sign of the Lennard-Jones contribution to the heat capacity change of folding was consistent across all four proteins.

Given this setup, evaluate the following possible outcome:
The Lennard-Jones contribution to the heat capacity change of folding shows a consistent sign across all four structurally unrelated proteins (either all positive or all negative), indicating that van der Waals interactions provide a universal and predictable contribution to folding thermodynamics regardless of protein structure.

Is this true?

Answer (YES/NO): NO